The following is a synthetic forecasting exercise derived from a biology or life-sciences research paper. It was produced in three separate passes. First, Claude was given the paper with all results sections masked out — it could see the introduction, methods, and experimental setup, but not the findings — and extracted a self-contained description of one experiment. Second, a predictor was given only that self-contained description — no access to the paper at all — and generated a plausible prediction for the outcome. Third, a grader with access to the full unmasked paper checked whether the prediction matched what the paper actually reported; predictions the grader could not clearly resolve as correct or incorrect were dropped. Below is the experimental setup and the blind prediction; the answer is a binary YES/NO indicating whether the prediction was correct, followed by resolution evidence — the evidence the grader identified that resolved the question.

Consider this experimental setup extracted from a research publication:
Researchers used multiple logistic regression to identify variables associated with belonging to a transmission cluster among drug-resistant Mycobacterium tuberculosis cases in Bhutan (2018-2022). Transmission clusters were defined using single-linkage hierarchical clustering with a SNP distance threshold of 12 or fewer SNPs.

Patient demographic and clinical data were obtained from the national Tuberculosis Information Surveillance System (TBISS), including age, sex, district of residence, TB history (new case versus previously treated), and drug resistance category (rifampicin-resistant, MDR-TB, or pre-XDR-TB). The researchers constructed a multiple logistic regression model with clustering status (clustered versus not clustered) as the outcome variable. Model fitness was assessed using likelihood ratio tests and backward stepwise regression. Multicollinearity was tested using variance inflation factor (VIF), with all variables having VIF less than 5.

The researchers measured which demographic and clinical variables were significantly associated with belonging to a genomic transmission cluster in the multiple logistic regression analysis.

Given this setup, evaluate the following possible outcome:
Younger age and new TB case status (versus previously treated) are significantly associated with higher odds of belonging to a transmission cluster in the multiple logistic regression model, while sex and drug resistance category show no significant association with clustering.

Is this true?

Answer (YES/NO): NO